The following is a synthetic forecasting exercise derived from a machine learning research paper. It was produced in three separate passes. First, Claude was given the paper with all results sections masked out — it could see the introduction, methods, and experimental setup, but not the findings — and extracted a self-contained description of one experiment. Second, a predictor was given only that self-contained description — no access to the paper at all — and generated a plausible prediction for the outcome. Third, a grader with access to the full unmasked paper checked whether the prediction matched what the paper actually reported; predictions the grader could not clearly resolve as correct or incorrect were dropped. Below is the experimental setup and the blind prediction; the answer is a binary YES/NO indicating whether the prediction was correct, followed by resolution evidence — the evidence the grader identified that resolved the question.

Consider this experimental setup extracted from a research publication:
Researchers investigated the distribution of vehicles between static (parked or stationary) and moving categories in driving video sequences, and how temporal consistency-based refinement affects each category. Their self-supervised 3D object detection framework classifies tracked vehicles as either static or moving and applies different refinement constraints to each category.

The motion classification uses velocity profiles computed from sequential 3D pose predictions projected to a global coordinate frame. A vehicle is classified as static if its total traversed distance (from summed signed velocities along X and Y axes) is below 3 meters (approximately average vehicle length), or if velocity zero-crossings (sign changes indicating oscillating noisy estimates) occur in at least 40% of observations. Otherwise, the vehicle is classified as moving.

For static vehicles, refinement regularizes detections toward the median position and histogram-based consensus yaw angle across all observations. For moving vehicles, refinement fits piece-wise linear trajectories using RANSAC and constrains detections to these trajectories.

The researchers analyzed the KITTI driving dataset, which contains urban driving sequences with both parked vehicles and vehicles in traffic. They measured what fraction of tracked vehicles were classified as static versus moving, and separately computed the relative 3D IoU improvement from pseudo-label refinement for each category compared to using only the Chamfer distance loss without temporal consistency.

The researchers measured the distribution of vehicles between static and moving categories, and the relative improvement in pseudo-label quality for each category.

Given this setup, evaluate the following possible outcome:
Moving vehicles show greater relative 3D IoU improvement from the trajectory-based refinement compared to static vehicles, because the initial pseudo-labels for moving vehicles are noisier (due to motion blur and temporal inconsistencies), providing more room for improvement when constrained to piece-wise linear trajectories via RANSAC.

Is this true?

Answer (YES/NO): NO